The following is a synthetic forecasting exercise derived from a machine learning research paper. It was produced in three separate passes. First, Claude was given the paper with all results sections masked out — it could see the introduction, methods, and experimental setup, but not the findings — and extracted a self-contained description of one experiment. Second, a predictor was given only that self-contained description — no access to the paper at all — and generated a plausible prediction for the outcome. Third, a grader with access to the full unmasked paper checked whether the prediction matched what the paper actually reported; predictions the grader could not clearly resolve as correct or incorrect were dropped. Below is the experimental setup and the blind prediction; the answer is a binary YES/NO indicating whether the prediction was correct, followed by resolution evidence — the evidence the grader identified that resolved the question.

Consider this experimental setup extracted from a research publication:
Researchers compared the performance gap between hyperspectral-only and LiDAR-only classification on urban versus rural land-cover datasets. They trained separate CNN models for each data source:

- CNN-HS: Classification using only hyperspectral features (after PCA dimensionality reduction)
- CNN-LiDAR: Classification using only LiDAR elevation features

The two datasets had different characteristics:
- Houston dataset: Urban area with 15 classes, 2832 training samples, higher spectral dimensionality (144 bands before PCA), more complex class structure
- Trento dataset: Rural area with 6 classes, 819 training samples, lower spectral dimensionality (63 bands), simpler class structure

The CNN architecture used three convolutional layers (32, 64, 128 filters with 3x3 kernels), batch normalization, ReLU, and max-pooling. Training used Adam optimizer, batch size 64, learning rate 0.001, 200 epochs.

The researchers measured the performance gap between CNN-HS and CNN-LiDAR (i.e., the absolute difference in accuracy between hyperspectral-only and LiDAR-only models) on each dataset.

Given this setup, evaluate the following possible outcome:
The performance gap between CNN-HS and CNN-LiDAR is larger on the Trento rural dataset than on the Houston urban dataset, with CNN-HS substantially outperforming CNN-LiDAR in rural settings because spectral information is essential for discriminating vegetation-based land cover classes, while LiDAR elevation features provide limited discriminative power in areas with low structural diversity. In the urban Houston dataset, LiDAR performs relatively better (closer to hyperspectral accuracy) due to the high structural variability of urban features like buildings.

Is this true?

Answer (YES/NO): NO